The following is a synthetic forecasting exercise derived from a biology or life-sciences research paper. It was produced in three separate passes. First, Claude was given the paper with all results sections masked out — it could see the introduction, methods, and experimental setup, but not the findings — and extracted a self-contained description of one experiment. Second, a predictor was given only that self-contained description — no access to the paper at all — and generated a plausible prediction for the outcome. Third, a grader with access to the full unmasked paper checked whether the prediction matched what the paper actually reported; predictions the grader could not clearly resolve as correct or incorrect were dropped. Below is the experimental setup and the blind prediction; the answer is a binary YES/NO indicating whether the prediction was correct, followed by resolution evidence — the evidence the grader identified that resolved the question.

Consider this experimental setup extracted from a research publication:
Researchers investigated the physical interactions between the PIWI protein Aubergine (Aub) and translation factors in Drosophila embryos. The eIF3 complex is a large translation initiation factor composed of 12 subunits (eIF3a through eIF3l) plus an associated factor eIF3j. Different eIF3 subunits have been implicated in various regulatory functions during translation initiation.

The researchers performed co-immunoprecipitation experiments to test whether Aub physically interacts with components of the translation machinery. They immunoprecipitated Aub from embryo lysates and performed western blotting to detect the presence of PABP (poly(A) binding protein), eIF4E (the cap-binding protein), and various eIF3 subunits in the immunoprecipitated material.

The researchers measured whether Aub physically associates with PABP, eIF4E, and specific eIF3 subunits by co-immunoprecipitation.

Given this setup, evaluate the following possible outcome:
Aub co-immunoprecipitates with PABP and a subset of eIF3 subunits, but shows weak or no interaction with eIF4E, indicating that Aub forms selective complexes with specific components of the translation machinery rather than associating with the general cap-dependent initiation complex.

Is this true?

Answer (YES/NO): NO